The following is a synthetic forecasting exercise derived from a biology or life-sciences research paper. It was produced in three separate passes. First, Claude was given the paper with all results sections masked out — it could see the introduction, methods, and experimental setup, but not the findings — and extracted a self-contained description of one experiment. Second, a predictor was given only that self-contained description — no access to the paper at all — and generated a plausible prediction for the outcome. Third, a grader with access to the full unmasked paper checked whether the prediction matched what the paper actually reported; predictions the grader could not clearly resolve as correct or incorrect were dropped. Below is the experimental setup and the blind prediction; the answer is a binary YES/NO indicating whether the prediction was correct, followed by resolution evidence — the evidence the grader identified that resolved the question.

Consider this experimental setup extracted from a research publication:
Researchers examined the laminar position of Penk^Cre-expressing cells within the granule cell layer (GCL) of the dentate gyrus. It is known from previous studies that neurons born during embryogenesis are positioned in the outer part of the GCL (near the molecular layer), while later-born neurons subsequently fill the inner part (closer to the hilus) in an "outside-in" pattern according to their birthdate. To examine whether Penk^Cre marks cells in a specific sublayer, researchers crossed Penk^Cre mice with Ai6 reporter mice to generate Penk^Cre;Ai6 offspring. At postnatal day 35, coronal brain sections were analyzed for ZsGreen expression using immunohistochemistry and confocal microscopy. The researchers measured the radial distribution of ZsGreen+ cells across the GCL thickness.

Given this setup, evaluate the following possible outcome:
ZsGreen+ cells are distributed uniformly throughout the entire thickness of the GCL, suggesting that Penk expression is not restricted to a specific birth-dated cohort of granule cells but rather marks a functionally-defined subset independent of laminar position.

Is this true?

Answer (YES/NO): NO